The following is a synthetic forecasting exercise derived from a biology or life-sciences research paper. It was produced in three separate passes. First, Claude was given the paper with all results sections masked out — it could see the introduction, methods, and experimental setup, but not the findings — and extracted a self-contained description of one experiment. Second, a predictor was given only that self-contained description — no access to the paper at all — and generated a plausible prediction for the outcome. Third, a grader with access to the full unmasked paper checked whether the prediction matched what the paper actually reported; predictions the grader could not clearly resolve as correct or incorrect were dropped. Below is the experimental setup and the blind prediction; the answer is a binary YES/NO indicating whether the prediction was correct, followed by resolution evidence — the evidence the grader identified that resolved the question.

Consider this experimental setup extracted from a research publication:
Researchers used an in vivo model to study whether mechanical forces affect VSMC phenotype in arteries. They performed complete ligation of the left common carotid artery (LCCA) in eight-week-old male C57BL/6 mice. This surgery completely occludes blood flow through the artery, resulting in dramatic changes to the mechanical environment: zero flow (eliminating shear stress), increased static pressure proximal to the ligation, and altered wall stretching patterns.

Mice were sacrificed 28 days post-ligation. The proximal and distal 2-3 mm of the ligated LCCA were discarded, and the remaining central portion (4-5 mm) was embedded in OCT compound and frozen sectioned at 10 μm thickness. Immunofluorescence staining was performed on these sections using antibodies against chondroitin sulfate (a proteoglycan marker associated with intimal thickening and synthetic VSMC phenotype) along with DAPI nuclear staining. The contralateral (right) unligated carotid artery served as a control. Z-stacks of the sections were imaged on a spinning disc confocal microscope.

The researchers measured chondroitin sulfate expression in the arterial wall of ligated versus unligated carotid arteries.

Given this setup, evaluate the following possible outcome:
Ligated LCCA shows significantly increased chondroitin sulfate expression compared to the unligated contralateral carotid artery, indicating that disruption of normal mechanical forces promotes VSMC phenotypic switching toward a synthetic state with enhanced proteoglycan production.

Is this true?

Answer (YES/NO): YES